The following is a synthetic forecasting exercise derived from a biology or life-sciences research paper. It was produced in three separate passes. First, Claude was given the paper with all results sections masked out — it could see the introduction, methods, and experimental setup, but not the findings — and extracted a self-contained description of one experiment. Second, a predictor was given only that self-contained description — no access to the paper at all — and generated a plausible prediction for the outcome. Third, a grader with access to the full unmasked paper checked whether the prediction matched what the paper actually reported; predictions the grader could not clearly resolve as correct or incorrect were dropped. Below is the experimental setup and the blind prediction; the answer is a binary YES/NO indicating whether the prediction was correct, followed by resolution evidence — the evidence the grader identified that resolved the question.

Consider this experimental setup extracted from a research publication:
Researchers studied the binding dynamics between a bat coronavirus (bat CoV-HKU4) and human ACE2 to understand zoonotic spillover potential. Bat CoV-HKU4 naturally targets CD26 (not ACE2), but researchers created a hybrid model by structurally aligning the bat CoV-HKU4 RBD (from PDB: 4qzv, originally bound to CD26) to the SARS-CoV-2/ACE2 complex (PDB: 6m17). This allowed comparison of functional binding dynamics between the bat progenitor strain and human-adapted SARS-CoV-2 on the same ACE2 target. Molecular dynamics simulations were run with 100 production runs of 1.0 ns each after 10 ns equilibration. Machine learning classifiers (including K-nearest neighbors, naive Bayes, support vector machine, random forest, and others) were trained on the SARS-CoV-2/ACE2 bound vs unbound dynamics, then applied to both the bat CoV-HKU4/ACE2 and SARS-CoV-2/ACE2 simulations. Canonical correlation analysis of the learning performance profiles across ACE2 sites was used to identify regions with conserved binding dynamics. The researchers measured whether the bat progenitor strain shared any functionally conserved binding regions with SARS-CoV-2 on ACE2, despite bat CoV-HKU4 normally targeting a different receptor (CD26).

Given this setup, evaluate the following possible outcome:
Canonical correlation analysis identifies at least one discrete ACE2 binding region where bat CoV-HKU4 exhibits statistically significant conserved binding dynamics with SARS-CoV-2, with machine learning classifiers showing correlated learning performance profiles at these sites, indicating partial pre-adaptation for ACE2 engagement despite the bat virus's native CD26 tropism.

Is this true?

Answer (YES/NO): YES